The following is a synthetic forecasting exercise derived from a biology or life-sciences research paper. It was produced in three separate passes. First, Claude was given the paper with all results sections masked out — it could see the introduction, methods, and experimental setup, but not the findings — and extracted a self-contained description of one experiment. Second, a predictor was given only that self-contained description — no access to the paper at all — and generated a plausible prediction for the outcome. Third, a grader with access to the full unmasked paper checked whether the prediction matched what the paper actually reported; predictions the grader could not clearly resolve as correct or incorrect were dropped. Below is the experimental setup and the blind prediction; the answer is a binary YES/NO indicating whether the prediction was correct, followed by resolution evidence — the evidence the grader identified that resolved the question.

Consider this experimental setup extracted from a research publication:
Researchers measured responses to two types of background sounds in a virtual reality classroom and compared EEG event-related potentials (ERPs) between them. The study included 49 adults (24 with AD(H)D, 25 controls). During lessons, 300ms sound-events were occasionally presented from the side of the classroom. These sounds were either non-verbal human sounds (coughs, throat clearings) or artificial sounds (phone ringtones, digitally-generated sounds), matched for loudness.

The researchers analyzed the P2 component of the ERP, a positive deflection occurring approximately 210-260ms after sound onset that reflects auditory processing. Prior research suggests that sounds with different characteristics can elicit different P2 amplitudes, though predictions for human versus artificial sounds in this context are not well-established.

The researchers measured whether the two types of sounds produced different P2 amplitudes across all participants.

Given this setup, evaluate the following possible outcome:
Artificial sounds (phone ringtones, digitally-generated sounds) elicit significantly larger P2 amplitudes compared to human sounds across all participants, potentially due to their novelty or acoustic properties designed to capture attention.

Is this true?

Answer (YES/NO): NO